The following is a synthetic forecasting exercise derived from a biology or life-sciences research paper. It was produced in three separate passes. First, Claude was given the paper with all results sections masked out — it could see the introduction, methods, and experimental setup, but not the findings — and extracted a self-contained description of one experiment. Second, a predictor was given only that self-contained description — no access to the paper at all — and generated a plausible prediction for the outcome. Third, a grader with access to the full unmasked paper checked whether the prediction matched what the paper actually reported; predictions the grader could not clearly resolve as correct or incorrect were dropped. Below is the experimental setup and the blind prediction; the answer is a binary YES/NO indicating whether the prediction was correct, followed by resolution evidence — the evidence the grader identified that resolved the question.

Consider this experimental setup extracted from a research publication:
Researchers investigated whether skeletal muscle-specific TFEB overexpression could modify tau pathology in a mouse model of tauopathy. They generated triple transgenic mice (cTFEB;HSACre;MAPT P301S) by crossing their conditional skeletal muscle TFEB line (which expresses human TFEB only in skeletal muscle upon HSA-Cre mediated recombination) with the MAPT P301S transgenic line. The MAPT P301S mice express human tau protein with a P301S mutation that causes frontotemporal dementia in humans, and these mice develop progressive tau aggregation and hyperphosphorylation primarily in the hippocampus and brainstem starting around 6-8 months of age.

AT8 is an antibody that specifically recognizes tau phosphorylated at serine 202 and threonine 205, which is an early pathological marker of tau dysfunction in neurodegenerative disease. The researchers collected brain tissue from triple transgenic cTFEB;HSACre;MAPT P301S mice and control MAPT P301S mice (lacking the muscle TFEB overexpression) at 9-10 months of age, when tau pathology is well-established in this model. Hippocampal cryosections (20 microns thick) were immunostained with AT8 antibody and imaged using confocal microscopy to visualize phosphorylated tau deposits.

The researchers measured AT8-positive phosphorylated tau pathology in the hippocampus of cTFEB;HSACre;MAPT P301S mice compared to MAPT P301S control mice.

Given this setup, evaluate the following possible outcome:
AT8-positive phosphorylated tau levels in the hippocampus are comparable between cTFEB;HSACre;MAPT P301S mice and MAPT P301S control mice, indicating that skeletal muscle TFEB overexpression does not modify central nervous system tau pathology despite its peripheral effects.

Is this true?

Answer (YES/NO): NO